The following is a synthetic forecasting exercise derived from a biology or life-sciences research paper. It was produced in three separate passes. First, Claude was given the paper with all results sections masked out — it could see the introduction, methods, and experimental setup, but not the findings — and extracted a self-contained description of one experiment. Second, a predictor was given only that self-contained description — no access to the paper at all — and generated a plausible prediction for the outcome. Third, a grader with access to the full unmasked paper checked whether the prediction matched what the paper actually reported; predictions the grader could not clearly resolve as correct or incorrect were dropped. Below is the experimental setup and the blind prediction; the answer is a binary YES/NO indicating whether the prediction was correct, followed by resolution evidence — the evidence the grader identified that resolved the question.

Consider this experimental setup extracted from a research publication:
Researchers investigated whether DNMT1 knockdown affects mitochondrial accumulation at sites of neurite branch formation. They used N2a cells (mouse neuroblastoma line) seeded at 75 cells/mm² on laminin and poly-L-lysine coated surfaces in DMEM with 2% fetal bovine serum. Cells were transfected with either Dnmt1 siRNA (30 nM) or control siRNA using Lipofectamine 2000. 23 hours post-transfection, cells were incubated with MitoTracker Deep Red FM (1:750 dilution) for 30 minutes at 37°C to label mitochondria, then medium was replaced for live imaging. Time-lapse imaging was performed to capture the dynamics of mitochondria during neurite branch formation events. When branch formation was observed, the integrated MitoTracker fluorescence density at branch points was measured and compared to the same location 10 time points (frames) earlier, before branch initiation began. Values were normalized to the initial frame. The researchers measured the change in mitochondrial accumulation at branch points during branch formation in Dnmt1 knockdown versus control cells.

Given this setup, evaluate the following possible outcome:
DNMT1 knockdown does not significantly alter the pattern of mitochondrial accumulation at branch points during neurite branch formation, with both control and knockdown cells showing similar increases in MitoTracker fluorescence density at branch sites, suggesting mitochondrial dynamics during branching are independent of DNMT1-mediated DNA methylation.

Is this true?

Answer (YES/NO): NO